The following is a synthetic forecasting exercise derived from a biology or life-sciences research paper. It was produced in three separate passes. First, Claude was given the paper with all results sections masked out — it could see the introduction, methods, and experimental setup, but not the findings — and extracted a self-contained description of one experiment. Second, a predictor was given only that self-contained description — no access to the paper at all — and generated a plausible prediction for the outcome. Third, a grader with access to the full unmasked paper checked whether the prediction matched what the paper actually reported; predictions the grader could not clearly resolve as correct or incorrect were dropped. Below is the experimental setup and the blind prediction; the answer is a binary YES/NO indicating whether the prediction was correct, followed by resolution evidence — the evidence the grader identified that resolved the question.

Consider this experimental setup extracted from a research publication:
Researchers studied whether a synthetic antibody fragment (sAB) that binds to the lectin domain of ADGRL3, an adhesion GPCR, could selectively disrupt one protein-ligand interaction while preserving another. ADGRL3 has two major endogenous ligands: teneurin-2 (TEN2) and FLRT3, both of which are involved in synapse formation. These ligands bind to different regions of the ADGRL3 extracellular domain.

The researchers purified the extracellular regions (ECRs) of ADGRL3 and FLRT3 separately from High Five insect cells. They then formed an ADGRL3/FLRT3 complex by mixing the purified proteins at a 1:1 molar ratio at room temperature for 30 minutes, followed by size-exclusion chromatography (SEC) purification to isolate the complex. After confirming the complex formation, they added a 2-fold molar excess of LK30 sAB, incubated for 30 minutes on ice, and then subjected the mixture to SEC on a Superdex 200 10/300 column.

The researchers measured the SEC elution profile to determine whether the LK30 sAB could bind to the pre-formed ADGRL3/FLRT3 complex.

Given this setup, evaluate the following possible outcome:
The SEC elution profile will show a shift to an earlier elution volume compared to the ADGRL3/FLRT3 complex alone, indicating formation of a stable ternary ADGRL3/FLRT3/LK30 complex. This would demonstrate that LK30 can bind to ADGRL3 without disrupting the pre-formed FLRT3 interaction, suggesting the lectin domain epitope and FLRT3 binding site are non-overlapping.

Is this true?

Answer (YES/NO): YES